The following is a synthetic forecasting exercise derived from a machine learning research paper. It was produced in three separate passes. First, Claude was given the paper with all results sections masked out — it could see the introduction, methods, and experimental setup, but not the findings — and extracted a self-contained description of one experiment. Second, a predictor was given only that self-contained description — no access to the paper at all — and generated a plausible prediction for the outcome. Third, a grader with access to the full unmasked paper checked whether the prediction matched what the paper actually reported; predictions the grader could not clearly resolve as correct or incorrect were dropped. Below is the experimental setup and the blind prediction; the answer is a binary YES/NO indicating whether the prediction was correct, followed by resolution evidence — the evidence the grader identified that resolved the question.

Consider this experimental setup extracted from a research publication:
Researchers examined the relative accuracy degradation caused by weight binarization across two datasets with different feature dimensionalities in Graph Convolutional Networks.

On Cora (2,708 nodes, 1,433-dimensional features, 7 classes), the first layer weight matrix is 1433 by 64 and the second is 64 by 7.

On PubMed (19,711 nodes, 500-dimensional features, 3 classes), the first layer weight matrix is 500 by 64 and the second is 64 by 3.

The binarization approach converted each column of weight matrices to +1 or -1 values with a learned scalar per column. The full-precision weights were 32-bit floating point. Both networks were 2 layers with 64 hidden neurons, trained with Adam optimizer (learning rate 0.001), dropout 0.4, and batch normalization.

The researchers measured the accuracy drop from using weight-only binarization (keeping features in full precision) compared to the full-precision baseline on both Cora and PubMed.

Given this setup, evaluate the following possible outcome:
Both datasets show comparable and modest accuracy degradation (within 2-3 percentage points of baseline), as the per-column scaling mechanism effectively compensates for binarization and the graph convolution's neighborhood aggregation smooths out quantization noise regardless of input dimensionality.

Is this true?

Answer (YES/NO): NO